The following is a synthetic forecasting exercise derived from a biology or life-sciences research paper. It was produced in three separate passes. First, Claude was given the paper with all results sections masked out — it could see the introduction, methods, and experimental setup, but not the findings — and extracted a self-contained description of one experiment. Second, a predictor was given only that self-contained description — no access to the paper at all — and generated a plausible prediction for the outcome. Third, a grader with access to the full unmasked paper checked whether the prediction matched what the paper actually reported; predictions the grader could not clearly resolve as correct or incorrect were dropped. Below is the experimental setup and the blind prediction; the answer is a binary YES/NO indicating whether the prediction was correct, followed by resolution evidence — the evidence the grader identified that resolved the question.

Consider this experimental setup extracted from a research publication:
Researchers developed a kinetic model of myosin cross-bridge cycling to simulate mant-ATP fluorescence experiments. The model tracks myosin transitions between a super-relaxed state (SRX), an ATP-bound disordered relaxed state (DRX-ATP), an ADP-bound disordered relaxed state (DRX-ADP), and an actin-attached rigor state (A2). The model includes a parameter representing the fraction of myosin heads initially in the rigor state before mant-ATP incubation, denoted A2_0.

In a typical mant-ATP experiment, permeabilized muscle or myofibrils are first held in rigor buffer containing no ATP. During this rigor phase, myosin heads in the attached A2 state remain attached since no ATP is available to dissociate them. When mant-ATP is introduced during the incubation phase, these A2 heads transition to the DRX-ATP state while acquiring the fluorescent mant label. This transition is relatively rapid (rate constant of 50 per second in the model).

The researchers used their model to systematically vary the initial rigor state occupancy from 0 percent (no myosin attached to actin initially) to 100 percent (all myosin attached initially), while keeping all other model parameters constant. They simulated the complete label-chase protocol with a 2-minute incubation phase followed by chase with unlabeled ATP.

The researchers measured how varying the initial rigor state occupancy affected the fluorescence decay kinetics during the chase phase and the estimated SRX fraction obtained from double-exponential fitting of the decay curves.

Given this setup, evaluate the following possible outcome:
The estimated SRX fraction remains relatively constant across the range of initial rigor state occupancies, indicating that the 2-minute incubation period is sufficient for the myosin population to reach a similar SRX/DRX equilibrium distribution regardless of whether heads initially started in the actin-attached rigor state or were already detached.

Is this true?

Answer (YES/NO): YES